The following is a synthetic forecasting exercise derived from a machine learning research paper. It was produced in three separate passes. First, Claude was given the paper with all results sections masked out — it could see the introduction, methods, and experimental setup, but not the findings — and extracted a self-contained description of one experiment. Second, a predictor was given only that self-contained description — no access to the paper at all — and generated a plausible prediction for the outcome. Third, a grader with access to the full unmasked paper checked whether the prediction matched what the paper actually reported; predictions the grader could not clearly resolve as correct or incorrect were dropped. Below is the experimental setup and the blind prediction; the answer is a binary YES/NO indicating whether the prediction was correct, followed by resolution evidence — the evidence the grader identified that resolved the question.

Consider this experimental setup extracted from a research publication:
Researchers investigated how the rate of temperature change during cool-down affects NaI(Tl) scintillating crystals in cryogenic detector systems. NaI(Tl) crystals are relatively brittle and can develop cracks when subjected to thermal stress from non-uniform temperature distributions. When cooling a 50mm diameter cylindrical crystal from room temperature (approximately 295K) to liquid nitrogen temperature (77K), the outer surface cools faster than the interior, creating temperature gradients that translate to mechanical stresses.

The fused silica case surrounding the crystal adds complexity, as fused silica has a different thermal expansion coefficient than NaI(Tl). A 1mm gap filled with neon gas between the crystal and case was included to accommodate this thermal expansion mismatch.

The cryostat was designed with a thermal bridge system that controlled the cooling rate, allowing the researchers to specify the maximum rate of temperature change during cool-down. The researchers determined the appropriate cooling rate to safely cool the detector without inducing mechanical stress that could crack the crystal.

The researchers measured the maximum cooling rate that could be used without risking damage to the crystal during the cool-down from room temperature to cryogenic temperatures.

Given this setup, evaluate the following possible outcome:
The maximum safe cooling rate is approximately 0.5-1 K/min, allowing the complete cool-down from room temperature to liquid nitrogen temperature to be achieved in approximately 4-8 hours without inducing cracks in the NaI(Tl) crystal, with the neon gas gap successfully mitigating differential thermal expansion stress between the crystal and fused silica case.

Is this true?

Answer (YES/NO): NO